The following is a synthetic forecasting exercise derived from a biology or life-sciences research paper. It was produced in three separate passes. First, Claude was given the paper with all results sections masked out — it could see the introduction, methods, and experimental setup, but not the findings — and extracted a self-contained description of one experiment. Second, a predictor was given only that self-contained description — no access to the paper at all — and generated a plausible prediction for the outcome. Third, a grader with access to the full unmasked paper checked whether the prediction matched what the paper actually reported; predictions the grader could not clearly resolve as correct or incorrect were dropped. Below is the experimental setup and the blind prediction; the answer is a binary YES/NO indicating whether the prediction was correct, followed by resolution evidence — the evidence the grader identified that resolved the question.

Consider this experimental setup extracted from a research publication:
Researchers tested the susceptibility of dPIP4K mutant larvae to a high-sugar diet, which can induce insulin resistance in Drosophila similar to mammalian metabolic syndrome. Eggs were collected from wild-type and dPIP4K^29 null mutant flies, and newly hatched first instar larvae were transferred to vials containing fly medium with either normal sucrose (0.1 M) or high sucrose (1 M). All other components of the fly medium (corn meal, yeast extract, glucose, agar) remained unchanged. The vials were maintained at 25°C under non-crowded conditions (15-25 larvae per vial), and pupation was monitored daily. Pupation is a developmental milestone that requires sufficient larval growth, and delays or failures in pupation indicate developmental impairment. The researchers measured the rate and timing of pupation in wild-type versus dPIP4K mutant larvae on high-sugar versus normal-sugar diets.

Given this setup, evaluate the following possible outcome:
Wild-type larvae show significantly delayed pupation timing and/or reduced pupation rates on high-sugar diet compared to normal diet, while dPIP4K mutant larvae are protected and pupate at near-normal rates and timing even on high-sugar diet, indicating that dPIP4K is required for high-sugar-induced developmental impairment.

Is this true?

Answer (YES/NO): NO